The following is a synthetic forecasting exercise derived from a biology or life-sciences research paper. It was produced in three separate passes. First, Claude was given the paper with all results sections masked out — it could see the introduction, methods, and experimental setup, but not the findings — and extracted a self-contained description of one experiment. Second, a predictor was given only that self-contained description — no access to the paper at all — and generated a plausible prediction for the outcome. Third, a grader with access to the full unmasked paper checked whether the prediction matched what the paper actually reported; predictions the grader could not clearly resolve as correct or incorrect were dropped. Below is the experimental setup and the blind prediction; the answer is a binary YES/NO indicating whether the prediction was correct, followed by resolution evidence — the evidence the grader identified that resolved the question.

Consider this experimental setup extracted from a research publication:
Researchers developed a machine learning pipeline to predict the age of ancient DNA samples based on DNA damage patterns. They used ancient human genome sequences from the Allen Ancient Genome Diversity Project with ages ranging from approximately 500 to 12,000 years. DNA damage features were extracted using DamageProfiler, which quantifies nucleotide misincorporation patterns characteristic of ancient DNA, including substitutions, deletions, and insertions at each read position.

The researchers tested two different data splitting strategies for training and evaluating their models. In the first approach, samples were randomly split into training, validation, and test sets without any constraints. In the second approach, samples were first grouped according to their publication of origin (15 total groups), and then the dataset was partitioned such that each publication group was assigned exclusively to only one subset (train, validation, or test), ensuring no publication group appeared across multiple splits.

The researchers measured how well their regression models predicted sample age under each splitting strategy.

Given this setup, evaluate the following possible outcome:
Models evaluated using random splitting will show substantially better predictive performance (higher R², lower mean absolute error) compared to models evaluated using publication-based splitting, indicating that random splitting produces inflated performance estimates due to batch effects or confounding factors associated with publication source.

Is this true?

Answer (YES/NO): YES